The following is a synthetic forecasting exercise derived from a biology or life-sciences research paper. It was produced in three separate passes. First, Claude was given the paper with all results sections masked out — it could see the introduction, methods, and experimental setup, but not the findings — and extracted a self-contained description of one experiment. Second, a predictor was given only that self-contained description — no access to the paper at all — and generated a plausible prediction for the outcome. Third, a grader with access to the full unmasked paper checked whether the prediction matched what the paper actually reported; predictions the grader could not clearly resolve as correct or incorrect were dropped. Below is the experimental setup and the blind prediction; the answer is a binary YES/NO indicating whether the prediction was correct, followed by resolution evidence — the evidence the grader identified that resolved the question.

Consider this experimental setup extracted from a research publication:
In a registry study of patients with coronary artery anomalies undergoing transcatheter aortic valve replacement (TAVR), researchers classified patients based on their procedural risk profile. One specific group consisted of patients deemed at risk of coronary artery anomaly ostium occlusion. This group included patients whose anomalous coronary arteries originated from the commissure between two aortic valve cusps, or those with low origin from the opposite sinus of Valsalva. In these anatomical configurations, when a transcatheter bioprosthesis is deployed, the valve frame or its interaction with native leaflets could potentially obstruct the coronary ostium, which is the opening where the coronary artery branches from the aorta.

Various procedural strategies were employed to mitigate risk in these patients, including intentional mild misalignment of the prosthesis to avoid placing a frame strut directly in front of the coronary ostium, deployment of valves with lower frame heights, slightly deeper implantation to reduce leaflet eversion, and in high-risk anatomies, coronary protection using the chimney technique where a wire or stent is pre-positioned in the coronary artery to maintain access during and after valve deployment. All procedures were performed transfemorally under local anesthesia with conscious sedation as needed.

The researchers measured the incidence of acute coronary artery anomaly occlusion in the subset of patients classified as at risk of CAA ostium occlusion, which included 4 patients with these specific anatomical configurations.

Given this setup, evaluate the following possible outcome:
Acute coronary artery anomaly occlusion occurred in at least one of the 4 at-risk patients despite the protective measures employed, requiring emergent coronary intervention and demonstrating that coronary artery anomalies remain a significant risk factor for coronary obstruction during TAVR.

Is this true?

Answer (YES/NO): NO